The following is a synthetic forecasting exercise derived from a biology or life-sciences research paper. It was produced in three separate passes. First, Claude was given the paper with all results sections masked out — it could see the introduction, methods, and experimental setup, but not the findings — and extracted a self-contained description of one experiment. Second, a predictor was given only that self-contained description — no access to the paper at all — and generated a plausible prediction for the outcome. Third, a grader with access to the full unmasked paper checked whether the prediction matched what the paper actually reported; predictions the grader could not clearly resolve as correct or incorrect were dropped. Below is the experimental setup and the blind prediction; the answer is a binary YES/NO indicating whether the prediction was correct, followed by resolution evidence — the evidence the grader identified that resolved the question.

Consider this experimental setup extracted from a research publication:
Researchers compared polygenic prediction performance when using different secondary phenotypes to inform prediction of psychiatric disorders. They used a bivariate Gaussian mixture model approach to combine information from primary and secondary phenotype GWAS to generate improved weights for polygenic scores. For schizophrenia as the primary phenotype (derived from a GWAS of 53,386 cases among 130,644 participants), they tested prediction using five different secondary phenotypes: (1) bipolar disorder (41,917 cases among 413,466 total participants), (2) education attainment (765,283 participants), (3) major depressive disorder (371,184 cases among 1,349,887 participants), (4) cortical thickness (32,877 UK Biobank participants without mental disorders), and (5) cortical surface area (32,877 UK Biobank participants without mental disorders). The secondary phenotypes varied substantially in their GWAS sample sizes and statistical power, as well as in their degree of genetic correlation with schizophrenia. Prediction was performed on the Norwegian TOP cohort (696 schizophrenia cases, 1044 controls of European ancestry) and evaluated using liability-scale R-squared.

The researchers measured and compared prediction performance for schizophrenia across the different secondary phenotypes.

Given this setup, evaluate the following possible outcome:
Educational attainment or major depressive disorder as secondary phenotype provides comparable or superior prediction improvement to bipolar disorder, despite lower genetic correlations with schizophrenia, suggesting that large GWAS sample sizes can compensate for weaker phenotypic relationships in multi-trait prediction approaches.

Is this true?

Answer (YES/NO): YES